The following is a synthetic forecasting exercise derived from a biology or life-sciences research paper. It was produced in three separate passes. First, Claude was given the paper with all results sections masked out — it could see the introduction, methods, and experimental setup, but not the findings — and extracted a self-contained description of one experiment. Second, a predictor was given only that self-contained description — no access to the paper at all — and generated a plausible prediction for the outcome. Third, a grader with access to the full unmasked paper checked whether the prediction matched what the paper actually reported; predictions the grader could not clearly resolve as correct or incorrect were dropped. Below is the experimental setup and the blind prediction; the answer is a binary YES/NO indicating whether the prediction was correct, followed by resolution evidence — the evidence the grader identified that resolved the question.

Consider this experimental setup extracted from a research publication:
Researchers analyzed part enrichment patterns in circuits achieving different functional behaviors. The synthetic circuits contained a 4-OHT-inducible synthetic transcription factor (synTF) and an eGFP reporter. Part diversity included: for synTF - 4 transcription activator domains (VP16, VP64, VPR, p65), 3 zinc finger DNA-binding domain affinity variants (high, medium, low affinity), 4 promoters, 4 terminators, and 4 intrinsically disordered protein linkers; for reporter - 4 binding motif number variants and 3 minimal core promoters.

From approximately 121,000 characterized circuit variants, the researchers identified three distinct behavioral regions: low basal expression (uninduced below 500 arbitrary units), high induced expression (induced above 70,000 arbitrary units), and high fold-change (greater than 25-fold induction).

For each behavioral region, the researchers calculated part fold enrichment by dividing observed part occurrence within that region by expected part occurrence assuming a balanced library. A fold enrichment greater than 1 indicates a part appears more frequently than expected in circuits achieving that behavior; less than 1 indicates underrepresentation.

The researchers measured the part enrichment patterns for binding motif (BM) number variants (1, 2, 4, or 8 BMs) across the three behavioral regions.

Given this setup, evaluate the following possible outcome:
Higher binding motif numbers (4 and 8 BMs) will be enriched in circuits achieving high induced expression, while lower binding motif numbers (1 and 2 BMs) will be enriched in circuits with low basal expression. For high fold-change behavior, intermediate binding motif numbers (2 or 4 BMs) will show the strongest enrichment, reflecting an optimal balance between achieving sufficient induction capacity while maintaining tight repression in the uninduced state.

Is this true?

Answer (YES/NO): NO